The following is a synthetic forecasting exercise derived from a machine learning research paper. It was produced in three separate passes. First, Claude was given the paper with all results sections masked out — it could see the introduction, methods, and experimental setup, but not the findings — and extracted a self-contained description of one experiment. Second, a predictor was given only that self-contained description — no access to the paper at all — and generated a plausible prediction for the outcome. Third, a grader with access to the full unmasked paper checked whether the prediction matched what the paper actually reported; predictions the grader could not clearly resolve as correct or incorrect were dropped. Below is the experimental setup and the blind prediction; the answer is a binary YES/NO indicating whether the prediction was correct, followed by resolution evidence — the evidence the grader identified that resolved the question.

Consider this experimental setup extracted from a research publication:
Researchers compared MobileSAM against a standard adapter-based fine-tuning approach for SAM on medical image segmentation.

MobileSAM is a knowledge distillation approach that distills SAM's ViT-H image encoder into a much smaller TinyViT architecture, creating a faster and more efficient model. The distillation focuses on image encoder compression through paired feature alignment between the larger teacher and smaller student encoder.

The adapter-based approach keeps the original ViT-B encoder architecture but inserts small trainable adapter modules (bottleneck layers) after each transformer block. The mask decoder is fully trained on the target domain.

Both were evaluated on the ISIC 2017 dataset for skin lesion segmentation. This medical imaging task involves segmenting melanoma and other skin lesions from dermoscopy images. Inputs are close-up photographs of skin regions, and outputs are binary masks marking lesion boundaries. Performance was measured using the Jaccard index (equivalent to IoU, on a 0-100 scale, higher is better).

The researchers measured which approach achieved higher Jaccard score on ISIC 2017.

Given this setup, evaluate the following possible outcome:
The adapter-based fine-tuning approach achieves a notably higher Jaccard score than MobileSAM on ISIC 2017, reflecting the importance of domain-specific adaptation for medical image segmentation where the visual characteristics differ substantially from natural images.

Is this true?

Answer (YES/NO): NO